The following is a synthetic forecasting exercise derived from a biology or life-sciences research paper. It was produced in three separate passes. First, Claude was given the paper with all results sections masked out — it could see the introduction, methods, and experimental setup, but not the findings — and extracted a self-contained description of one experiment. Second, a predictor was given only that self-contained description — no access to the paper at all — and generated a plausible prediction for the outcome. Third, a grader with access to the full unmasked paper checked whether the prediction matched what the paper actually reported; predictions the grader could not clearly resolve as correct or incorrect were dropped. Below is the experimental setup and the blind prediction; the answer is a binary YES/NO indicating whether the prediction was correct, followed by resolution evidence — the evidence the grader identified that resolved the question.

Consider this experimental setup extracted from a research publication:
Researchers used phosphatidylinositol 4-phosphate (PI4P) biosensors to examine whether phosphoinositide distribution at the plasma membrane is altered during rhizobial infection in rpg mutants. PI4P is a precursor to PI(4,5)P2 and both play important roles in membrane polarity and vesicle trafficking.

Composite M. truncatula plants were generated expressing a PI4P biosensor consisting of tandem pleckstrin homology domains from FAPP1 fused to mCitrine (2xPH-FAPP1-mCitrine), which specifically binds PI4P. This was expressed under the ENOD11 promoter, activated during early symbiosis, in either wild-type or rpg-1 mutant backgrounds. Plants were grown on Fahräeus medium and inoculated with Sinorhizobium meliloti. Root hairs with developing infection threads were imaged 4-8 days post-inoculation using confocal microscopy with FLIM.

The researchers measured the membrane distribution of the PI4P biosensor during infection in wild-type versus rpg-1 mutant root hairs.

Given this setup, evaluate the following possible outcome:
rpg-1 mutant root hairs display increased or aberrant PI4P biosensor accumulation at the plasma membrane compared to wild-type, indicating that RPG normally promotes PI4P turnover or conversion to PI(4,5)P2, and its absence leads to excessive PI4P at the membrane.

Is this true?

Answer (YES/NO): YES